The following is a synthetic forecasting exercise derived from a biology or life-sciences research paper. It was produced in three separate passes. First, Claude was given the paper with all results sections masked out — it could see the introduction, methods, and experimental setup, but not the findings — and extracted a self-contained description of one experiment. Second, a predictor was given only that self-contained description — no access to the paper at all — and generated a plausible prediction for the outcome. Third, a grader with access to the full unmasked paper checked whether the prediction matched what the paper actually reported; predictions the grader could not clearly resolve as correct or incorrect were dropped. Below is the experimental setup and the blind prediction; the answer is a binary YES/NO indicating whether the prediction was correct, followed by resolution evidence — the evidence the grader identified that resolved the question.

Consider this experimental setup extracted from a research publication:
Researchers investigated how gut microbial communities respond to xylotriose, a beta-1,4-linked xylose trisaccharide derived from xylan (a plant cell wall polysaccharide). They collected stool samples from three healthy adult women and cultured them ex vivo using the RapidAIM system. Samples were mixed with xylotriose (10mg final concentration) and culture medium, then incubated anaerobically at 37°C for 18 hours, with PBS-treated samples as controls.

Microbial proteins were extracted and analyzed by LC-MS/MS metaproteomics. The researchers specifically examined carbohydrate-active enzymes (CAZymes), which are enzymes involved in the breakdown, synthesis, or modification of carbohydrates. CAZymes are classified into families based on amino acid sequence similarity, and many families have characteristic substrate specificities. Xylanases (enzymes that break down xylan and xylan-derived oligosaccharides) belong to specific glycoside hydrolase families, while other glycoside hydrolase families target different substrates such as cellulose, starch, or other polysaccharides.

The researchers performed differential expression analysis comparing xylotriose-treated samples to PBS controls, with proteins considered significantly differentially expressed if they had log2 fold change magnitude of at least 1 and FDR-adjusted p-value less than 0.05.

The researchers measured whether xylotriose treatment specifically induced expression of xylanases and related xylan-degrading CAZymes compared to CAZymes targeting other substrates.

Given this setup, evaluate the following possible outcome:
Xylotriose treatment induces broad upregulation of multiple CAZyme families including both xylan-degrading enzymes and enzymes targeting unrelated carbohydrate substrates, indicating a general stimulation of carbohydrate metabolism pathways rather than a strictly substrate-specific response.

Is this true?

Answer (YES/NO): NO